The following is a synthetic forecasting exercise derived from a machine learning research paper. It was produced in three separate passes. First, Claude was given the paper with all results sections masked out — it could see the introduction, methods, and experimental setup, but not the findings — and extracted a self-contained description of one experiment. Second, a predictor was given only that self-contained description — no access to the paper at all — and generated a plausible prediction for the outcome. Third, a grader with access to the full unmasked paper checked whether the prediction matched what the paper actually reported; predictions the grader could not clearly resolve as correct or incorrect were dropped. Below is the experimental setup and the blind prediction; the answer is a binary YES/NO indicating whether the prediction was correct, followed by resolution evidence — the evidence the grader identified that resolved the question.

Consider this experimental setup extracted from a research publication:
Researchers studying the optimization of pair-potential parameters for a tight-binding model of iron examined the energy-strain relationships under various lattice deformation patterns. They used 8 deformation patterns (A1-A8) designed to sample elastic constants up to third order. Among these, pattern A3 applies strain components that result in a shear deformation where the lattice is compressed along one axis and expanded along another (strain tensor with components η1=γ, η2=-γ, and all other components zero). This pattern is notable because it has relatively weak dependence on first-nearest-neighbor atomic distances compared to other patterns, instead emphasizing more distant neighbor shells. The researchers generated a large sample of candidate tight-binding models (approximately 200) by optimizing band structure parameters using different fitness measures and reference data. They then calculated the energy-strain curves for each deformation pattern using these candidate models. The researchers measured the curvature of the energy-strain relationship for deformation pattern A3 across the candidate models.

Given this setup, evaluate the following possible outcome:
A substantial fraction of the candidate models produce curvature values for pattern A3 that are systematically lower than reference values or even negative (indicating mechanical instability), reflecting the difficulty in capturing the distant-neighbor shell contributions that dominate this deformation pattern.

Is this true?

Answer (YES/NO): YES